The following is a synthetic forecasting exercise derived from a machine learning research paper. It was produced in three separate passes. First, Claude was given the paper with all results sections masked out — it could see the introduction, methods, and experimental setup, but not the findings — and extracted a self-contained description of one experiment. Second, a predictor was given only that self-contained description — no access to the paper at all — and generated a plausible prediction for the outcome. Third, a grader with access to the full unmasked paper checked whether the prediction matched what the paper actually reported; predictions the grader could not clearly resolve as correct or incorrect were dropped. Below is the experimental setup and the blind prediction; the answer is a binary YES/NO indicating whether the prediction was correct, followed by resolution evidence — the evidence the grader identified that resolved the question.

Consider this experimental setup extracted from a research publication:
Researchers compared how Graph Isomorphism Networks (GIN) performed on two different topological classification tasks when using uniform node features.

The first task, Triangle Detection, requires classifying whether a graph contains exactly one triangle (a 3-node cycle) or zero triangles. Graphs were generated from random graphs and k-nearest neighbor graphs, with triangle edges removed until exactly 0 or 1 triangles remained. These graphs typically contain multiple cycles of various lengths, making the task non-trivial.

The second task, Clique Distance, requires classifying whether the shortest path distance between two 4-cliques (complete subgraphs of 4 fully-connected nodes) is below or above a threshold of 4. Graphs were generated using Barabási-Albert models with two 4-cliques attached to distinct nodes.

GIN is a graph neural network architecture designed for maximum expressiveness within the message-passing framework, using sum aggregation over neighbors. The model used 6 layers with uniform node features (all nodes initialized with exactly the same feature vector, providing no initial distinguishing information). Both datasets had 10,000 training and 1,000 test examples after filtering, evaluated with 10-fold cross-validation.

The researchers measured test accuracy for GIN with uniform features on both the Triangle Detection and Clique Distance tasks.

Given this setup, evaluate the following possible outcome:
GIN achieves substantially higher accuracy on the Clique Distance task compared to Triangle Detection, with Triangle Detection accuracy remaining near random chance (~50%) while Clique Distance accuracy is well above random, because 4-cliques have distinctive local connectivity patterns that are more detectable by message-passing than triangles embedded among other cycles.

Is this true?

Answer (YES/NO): NO